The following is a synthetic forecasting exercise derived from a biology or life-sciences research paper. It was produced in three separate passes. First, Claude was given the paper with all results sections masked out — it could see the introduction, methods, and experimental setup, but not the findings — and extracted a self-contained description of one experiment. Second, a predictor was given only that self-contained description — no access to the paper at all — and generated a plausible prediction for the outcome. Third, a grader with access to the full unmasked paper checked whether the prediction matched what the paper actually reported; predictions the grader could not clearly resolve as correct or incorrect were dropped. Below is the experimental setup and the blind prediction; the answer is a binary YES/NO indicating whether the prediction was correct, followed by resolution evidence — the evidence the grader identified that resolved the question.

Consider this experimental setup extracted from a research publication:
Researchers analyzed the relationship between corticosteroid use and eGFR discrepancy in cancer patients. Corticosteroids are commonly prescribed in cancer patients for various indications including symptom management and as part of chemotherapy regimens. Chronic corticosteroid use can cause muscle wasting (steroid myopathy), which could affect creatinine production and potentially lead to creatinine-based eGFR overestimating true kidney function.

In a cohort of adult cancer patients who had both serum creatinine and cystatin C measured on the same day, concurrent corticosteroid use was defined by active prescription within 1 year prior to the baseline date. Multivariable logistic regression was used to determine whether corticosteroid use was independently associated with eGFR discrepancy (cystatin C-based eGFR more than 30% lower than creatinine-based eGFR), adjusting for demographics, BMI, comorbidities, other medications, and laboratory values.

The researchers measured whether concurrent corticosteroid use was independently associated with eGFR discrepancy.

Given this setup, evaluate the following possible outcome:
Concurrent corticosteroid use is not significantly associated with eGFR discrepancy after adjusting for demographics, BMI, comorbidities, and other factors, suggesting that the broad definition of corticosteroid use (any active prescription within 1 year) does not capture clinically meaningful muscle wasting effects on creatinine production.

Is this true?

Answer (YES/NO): NO